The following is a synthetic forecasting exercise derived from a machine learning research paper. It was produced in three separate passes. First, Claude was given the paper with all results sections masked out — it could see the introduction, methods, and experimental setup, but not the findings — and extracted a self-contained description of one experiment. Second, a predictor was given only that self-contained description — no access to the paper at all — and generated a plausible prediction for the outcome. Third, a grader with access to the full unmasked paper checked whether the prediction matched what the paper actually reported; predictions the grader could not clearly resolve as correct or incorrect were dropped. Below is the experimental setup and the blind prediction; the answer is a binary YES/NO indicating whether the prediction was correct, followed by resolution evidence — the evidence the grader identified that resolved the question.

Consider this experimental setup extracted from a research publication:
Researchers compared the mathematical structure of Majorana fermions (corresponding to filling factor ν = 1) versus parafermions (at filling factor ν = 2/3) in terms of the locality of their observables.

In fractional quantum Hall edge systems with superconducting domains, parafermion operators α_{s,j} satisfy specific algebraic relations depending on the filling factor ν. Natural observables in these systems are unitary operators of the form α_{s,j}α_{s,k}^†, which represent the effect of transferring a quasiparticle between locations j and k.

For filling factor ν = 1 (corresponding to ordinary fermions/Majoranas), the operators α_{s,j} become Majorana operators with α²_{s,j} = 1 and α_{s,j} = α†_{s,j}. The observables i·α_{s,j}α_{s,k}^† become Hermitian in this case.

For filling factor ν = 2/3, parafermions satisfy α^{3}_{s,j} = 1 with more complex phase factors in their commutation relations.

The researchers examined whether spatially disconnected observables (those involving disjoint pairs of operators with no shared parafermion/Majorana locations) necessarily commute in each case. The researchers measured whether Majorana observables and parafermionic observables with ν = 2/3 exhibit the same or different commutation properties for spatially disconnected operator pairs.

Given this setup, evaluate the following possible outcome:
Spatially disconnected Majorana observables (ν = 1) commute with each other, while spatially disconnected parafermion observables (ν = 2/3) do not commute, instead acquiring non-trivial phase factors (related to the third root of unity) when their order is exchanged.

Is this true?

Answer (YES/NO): YES